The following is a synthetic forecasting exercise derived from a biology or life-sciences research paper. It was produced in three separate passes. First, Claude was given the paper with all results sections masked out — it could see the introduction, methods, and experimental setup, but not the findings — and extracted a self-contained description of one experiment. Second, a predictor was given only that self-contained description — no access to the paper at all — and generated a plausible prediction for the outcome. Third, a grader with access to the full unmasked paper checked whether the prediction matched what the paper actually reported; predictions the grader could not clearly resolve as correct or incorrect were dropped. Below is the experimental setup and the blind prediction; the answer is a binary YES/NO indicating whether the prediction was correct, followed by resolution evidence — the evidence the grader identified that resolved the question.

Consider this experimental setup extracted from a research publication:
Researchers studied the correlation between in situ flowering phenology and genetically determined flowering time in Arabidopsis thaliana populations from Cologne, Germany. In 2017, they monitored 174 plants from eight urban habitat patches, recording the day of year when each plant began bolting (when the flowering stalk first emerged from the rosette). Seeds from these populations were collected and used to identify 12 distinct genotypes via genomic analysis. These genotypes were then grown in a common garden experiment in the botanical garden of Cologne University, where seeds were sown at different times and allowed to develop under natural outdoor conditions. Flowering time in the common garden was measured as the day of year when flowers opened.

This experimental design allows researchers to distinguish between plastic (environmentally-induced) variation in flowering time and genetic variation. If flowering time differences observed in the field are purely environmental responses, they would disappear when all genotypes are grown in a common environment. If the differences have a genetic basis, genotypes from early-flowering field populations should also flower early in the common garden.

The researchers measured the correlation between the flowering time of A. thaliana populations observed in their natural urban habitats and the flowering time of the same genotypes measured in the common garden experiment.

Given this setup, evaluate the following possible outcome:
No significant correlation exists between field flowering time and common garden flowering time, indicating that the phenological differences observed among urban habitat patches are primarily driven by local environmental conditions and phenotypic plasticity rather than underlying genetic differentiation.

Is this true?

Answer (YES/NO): NO